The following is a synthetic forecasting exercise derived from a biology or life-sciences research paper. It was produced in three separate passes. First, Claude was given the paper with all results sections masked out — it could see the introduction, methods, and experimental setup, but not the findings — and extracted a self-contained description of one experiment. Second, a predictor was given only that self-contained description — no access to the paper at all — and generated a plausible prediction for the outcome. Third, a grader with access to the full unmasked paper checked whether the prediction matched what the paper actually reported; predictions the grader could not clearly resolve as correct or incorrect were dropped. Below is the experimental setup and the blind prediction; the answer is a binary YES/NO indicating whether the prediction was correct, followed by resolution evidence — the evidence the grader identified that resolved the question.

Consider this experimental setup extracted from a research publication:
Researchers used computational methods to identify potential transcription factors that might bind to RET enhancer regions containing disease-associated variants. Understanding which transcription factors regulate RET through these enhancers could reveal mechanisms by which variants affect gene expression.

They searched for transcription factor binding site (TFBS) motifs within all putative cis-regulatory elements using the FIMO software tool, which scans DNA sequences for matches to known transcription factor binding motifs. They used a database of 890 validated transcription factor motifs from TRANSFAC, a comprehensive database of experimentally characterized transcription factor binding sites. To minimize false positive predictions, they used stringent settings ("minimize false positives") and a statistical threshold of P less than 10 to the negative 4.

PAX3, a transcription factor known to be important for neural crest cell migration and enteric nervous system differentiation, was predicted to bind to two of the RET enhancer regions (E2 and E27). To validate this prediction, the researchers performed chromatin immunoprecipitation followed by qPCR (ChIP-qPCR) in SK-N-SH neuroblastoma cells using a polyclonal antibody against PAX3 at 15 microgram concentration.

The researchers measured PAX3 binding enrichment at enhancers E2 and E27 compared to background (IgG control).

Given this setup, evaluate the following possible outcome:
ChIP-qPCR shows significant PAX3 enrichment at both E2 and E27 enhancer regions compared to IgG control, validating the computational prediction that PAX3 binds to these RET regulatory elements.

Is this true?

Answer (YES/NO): YES